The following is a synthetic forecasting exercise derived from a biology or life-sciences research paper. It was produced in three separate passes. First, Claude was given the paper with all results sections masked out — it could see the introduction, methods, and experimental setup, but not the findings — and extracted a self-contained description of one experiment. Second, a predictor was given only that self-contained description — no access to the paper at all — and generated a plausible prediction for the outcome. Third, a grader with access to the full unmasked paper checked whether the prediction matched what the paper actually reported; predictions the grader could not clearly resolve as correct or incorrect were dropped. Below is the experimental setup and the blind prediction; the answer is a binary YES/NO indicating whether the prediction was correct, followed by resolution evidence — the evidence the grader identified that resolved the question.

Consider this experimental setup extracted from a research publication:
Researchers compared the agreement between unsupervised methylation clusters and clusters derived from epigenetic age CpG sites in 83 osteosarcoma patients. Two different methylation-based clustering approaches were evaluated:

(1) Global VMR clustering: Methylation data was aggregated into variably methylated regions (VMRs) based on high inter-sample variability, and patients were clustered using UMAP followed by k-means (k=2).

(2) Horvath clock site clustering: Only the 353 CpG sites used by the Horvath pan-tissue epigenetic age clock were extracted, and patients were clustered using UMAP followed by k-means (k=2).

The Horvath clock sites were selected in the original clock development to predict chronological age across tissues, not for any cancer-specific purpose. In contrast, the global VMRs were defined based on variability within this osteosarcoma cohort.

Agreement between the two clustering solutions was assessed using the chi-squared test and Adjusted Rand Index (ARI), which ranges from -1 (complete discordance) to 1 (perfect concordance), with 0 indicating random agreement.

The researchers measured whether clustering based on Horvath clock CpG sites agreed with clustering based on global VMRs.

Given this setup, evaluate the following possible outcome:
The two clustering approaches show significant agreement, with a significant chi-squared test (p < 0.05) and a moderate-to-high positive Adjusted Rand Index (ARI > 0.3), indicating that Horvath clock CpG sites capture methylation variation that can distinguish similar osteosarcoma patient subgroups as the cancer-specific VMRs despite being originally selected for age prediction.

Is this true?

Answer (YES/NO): NO